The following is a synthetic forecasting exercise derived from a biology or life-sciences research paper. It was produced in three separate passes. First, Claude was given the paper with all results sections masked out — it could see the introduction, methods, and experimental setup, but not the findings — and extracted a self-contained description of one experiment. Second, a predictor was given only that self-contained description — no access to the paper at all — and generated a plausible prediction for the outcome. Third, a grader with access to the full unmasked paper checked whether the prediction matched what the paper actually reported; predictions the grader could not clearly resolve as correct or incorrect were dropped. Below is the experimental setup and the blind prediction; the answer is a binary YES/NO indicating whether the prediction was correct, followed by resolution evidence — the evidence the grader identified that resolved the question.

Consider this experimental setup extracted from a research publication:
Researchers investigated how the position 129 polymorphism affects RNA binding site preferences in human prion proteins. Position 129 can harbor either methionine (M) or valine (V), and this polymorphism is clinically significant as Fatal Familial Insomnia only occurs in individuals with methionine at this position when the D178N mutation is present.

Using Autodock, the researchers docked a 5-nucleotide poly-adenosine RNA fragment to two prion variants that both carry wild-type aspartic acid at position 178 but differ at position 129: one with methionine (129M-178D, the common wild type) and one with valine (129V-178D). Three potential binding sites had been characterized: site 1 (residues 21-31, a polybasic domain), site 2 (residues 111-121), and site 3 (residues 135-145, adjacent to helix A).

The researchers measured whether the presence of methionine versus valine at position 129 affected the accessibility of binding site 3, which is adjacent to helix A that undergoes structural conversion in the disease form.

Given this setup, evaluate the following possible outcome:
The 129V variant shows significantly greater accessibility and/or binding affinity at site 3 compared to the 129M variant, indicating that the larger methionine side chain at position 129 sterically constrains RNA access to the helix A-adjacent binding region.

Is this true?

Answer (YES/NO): NO